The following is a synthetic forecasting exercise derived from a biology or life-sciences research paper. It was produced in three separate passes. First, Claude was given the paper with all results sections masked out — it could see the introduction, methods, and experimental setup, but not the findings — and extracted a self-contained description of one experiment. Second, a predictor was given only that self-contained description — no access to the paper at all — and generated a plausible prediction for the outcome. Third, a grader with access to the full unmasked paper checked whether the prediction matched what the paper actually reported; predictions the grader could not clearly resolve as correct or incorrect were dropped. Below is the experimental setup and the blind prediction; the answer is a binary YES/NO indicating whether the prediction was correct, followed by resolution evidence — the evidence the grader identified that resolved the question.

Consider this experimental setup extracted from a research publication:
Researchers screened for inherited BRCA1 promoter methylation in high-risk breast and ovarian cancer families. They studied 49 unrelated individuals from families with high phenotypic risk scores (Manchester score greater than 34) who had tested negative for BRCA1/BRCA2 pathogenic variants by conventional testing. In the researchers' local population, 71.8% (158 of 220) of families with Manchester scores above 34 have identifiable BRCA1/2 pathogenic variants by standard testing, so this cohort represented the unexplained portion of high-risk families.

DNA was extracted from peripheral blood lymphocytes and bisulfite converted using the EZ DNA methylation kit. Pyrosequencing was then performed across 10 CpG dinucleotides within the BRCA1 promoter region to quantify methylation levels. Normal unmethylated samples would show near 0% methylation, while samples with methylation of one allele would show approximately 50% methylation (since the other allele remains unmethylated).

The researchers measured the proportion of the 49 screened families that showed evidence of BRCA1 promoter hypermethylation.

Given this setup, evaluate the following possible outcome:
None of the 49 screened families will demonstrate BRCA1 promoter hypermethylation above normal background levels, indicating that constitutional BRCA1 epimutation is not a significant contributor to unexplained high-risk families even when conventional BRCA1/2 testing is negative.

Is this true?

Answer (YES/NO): NO